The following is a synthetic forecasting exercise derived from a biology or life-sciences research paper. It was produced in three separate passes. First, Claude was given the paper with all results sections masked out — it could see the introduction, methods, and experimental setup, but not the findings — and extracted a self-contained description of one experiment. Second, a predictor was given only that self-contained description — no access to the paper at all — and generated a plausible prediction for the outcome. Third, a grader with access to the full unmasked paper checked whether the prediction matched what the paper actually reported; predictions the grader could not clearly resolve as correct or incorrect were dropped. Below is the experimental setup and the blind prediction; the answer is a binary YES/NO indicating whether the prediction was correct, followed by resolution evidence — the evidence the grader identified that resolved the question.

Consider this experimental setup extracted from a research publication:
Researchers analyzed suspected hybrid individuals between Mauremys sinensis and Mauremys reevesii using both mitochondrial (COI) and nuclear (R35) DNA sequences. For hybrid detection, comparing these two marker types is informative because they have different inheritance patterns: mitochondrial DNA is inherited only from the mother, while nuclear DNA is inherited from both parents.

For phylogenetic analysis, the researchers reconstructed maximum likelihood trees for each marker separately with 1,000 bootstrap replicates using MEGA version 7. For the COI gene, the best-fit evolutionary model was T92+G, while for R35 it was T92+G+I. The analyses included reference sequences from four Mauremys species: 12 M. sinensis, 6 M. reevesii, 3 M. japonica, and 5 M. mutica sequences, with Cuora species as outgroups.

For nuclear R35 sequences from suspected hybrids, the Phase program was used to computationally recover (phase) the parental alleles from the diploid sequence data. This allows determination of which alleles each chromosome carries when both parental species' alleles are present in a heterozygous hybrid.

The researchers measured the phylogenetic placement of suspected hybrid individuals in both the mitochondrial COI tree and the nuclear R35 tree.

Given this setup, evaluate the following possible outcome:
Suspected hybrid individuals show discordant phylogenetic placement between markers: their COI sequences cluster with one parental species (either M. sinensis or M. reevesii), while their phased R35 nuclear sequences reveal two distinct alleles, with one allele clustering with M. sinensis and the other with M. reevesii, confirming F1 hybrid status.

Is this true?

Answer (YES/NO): YES